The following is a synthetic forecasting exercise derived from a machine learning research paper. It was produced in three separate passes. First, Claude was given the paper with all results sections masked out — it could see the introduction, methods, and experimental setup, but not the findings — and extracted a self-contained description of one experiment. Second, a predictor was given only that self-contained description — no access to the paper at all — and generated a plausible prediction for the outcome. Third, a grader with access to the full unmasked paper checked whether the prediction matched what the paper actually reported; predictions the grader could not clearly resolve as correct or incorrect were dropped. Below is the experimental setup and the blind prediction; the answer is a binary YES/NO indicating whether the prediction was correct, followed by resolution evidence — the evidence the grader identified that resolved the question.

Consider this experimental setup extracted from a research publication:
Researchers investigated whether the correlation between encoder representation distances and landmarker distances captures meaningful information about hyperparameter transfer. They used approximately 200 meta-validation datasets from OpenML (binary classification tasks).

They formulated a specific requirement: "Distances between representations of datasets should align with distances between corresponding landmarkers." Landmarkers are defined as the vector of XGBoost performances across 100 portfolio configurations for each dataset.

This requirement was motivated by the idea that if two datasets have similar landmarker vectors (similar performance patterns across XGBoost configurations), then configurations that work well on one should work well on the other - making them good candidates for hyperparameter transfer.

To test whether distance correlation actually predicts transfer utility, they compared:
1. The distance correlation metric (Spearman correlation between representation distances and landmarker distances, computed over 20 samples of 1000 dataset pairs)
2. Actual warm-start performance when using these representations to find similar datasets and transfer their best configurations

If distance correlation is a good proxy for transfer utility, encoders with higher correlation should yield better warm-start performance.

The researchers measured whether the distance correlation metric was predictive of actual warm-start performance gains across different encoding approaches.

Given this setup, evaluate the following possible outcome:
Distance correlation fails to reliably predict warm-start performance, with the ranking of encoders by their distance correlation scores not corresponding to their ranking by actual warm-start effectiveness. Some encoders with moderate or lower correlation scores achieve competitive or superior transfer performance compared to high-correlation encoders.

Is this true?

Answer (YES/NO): YES